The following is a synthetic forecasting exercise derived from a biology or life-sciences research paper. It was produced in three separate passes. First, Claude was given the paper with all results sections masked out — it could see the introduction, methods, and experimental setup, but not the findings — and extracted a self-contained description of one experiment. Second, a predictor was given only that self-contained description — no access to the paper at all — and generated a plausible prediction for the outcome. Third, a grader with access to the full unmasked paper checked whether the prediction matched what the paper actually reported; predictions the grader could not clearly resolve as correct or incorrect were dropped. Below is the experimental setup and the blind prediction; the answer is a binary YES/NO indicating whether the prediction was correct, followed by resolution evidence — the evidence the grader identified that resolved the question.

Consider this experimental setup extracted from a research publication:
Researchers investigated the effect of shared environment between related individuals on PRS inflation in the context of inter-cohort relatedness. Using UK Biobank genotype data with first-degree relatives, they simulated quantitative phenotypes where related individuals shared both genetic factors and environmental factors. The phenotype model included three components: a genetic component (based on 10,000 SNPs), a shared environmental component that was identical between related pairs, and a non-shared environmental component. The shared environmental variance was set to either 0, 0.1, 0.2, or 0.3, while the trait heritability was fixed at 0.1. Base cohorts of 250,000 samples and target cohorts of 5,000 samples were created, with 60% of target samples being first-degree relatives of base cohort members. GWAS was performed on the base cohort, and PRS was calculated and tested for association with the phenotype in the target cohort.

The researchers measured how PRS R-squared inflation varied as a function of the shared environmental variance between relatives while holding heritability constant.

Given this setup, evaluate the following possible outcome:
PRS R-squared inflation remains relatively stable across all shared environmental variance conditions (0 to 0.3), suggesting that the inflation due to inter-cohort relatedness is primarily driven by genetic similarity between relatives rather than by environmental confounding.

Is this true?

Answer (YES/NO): NO